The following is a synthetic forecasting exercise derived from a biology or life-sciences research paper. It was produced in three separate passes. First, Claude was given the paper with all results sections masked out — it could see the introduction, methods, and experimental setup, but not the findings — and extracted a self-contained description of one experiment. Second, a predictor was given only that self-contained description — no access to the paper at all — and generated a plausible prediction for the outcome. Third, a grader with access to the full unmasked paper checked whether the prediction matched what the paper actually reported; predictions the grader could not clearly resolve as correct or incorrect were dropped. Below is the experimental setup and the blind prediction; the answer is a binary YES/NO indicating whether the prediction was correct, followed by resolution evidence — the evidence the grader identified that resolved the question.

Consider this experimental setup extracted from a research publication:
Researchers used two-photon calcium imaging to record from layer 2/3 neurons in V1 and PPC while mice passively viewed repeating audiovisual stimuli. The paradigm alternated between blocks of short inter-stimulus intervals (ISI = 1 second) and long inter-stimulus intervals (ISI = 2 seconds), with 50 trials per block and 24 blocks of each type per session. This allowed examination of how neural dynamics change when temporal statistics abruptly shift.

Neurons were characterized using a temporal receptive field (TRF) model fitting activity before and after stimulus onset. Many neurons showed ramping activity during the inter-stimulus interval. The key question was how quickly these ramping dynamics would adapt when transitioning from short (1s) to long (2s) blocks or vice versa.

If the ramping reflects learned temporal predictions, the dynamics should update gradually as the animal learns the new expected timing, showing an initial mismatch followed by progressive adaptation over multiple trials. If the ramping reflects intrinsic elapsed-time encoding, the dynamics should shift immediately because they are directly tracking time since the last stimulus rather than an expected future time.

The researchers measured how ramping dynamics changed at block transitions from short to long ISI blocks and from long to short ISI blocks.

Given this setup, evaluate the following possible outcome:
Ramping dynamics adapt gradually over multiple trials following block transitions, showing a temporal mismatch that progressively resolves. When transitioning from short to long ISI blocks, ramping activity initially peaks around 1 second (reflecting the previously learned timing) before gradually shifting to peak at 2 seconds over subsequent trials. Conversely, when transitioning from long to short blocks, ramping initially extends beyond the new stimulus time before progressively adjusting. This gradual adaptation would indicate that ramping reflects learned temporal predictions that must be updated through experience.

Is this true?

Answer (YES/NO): NO